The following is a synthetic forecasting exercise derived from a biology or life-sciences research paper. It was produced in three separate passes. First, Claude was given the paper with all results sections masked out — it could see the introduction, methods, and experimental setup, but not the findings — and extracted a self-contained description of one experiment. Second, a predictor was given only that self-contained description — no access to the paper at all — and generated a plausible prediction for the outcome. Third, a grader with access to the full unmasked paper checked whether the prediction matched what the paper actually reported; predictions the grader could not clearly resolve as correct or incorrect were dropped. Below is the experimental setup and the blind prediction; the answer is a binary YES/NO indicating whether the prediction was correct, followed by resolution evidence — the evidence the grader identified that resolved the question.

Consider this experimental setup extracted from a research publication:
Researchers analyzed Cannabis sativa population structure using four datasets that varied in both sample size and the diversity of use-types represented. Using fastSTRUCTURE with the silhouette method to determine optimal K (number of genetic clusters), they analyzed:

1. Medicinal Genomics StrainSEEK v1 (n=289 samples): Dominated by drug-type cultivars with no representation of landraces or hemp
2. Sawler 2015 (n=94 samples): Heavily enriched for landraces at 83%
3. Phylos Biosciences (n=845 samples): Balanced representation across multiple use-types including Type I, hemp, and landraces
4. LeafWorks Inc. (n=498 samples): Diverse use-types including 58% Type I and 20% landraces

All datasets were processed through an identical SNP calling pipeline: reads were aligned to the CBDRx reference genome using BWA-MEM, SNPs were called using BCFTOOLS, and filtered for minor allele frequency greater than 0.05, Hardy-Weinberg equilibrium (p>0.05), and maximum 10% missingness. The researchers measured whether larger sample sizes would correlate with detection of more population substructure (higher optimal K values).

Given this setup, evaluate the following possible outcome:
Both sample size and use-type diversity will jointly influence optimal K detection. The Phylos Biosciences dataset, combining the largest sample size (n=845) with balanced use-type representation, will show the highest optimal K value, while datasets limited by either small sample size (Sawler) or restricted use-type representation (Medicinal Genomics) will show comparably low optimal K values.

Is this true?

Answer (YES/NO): NO